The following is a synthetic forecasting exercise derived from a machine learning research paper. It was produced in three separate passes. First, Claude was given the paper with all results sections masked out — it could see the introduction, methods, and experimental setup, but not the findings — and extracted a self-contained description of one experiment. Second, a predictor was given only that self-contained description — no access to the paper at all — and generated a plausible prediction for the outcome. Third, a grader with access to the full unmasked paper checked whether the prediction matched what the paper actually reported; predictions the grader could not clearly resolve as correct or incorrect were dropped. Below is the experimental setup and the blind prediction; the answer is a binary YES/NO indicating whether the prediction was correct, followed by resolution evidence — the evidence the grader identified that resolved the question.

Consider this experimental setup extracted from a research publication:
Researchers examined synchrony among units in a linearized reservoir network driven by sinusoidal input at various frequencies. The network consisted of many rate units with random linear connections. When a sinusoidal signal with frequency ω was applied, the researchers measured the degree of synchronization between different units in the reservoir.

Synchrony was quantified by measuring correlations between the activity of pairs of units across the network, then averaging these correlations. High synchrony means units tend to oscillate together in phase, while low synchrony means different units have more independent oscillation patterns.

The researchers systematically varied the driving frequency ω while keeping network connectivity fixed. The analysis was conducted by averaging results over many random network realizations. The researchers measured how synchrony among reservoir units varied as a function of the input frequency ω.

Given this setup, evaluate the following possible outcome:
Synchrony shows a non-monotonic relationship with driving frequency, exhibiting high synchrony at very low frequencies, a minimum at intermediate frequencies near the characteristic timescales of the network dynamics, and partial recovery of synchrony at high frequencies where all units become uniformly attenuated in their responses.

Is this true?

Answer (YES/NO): YES